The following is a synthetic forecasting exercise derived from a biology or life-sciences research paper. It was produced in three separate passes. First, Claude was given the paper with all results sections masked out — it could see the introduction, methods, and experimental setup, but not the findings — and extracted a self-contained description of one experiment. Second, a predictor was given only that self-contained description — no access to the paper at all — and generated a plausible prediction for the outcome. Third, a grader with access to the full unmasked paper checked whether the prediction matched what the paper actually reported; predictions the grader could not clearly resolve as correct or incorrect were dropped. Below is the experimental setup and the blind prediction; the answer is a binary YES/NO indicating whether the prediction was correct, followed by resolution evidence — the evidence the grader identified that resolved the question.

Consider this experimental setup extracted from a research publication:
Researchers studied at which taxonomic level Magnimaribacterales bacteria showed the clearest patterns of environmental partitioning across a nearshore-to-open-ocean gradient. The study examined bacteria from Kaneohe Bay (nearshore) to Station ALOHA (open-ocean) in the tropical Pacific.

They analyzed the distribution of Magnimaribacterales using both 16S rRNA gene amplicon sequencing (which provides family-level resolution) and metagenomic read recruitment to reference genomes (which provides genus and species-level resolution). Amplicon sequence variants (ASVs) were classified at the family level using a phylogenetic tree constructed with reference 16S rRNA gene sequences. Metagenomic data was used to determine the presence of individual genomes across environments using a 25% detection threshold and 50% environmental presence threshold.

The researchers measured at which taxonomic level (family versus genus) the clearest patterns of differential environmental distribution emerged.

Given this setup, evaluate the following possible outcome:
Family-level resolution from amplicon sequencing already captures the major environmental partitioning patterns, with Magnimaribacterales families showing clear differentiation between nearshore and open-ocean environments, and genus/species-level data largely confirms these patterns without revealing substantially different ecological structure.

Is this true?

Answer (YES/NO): NO